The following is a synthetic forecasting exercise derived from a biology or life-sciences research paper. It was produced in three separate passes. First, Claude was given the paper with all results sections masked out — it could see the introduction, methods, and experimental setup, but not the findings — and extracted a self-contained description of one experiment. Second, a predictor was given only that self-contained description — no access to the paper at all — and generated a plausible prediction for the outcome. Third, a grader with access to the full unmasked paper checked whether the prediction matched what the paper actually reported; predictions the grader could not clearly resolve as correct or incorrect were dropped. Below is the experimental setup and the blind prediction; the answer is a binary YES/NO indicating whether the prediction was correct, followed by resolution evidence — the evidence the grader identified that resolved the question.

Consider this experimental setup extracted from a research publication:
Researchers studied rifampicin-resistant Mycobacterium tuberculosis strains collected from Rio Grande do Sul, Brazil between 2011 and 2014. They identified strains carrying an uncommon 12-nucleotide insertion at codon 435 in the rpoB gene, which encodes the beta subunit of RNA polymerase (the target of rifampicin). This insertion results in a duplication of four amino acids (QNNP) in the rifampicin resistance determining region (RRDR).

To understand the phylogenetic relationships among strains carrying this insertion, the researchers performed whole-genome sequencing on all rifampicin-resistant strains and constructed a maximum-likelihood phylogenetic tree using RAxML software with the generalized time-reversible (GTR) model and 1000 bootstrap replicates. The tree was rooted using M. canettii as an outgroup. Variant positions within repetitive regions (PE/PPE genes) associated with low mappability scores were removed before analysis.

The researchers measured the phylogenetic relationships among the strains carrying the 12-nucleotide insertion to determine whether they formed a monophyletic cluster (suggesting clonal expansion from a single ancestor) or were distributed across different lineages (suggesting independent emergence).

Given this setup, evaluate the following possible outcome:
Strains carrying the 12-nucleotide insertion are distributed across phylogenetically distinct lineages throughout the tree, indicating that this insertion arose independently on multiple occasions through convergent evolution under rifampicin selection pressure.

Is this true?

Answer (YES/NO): NO